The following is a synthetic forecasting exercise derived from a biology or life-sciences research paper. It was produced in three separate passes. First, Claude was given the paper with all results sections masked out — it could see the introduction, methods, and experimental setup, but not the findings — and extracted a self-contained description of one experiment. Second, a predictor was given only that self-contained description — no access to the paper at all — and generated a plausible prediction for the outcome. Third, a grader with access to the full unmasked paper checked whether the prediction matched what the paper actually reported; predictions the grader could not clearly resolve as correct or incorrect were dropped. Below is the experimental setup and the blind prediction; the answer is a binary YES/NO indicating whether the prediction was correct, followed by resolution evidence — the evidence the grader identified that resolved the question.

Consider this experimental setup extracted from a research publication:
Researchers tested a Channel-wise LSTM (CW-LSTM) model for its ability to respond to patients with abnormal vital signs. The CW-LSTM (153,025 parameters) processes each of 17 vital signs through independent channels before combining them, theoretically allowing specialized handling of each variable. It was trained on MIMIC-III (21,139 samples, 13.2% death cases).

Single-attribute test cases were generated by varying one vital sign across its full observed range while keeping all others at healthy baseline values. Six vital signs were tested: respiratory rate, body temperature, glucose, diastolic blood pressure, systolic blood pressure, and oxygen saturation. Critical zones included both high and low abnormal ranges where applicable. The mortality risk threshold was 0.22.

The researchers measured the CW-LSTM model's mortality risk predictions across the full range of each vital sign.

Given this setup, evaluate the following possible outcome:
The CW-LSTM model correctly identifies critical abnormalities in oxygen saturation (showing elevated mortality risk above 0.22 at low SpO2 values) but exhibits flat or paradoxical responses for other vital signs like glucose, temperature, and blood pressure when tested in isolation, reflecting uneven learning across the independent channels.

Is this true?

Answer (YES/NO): NO